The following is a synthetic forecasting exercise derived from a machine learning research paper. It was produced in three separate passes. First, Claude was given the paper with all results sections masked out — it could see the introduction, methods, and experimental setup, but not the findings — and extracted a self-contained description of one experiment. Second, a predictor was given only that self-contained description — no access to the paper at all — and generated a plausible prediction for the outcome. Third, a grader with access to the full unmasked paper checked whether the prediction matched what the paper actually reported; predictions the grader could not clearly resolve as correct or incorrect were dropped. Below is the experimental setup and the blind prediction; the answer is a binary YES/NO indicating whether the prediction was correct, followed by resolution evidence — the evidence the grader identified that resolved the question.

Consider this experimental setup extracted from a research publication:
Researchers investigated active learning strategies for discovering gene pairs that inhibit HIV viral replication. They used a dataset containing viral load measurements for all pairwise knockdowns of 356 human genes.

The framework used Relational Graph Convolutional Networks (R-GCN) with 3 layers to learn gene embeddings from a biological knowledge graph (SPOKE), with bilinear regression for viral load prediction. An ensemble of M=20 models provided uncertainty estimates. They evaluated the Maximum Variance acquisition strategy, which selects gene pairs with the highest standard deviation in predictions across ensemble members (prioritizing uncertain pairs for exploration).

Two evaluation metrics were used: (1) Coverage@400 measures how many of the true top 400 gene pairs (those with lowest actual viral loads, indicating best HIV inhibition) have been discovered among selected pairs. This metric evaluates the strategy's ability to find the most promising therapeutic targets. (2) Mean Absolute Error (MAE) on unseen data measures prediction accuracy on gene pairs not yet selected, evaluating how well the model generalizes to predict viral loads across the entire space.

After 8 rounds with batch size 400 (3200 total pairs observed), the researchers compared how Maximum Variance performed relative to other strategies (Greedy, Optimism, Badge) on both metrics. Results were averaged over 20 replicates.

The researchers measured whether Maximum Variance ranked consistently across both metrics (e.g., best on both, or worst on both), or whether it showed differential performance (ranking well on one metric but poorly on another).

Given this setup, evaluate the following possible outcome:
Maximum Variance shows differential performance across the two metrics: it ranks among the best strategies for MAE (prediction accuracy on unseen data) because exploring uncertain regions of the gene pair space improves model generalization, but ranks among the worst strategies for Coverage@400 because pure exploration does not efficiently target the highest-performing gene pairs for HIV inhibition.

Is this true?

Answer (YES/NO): YES